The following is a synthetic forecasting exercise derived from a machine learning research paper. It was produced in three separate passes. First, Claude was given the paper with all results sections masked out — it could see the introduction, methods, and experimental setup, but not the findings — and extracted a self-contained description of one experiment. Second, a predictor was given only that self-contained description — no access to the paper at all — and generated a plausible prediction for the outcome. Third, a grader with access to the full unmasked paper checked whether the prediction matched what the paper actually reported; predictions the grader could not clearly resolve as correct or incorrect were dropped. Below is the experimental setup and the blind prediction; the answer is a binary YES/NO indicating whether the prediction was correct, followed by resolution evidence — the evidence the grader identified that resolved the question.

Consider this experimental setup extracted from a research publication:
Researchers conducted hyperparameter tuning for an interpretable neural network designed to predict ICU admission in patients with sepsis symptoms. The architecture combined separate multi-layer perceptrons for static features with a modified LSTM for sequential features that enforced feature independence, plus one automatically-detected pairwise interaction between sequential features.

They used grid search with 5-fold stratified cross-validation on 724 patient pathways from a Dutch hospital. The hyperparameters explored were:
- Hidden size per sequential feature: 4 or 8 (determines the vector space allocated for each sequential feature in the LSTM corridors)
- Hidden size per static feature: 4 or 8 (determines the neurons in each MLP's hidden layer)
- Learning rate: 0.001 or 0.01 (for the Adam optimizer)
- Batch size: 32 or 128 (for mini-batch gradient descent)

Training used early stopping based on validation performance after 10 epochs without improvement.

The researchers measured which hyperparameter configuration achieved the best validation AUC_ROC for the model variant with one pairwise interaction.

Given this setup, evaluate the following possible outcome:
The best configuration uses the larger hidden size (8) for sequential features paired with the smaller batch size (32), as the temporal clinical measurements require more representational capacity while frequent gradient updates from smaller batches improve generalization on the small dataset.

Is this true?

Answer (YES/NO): YES